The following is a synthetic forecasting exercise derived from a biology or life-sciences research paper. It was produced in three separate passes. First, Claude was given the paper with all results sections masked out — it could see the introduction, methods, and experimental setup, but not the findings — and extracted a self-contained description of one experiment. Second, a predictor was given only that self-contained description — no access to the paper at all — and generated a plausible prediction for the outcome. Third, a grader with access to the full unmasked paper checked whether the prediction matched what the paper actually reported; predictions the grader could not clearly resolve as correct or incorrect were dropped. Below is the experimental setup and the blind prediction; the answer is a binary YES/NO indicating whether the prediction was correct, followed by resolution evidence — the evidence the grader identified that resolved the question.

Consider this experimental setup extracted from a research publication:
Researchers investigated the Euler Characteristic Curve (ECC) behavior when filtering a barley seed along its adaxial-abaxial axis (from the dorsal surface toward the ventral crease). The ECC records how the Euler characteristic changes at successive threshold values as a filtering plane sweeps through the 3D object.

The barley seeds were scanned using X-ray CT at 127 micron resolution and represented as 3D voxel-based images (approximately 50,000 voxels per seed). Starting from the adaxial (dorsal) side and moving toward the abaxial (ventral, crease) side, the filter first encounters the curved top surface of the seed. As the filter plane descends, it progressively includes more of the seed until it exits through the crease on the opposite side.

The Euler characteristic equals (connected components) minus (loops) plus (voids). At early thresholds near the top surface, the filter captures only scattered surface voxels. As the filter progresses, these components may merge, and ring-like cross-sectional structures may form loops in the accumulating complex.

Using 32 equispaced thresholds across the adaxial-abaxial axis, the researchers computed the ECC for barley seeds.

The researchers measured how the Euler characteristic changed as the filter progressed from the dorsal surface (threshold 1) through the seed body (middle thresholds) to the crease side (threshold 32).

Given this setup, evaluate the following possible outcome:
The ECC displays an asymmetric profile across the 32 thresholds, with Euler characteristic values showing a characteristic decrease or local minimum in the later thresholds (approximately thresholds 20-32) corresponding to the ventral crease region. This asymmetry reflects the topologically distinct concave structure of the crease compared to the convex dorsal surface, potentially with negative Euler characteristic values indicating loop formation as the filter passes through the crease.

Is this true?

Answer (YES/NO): NO